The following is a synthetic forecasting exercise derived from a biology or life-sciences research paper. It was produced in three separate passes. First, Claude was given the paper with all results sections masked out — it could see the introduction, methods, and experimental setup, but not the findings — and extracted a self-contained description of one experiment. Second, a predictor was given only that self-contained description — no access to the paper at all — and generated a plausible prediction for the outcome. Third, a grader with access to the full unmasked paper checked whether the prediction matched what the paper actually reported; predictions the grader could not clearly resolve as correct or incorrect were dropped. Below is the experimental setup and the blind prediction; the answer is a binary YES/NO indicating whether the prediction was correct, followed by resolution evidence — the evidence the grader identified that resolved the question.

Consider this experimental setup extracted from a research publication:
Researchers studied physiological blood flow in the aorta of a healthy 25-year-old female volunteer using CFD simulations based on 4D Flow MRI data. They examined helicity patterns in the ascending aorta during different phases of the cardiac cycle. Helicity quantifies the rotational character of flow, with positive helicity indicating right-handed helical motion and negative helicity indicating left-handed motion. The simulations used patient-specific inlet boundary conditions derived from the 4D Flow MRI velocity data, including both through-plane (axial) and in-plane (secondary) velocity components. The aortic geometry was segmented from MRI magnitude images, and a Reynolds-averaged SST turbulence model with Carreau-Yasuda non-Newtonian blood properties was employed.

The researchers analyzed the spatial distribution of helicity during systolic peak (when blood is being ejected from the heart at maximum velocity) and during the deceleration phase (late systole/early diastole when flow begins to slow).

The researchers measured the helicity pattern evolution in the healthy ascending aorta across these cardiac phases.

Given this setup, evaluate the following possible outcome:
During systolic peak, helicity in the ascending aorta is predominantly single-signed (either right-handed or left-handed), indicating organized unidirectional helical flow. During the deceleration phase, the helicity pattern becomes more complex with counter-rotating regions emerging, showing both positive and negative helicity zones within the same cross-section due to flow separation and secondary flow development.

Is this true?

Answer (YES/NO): YES